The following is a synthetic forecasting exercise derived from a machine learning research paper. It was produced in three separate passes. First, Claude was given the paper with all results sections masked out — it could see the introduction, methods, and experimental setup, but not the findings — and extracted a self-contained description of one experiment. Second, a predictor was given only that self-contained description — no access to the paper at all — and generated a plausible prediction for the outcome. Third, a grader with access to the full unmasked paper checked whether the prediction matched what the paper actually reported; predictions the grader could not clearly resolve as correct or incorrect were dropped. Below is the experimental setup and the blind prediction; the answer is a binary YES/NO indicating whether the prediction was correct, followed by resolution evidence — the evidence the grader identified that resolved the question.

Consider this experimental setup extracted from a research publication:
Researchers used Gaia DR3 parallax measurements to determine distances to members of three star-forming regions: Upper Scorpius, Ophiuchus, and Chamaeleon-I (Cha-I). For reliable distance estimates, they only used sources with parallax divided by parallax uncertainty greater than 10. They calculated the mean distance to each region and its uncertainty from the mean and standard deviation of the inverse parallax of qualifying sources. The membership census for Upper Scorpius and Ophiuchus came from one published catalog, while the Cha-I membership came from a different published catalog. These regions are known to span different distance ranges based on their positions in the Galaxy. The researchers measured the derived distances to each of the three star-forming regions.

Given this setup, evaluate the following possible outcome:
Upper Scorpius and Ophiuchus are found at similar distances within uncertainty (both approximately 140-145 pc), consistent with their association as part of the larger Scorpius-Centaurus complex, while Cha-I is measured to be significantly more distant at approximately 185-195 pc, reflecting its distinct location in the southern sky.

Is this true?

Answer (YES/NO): NO